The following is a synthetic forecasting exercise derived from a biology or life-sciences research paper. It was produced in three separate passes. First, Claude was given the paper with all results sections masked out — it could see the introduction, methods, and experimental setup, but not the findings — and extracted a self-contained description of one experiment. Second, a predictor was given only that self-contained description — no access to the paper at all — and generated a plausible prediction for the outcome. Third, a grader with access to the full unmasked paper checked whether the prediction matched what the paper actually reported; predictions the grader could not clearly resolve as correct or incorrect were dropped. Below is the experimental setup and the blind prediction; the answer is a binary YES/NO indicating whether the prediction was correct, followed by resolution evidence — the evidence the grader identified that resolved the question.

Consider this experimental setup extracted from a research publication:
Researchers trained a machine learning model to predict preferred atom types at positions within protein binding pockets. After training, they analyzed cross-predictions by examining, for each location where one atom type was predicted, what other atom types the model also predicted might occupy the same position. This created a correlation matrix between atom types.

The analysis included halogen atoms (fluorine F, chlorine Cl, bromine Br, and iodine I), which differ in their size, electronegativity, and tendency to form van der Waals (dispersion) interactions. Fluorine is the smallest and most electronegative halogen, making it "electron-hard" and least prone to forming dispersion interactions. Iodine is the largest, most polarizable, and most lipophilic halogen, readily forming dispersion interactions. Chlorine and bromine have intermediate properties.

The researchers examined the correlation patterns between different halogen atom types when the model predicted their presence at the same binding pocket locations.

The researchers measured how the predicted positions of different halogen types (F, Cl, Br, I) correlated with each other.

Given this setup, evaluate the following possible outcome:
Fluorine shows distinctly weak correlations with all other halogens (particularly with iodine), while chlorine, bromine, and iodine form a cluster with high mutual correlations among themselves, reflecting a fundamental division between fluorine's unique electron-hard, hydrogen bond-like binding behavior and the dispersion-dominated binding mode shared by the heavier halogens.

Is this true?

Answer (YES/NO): NO